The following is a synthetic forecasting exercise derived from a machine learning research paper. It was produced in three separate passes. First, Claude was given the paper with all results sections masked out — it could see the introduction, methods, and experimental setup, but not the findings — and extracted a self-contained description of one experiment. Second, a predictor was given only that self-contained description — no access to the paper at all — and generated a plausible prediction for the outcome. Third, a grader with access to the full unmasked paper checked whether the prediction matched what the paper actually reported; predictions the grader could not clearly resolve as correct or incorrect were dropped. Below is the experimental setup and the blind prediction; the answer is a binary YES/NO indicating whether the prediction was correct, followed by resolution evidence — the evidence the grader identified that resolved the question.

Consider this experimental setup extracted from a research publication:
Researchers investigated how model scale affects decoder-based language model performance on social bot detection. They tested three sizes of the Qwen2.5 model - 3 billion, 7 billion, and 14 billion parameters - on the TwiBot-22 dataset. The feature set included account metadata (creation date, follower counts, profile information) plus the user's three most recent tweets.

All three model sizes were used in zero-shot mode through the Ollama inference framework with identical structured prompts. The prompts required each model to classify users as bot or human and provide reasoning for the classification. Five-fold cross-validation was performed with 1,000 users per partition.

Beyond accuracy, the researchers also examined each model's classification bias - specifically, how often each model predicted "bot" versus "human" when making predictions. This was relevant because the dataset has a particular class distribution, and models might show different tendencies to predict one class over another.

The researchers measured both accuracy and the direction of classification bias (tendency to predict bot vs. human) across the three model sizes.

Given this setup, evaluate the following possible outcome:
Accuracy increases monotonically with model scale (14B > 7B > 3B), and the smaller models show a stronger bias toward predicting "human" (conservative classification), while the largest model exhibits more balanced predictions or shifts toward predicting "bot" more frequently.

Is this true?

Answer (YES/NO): NO